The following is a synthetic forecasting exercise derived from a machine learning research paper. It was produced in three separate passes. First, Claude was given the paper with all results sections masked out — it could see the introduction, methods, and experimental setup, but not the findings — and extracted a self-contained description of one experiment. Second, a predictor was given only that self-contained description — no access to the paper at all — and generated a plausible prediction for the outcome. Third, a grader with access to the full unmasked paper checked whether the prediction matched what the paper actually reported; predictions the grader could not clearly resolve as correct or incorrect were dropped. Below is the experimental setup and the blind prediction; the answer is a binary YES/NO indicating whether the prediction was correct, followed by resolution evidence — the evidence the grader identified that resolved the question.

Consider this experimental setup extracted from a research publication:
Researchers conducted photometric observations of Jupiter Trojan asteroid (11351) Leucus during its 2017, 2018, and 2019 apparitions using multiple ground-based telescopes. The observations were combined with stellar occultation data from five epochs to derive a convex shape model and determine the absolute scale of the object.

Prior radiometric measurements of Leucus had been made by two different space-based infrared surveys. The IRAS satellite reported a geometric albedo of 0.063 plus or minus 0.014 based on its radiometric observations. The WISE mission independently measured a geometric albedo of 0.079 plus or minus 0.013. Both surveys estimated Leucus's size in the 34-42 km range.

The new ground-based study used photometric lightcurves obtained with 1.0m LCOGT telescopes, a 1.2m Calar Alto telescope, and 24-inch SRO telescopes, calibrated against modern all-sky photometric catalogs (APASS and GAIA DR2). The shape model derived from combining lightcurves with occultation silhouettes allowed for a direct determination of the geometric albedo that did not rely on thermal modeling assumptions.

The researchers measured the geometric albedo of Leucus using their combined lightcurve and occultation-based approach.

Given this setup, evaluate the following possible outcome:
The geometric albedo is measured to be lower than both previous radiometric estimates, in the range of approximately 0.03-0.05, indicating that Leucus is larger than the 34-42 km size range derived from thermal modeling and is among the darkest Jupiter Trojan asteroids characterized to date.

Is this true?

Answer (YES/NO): NO